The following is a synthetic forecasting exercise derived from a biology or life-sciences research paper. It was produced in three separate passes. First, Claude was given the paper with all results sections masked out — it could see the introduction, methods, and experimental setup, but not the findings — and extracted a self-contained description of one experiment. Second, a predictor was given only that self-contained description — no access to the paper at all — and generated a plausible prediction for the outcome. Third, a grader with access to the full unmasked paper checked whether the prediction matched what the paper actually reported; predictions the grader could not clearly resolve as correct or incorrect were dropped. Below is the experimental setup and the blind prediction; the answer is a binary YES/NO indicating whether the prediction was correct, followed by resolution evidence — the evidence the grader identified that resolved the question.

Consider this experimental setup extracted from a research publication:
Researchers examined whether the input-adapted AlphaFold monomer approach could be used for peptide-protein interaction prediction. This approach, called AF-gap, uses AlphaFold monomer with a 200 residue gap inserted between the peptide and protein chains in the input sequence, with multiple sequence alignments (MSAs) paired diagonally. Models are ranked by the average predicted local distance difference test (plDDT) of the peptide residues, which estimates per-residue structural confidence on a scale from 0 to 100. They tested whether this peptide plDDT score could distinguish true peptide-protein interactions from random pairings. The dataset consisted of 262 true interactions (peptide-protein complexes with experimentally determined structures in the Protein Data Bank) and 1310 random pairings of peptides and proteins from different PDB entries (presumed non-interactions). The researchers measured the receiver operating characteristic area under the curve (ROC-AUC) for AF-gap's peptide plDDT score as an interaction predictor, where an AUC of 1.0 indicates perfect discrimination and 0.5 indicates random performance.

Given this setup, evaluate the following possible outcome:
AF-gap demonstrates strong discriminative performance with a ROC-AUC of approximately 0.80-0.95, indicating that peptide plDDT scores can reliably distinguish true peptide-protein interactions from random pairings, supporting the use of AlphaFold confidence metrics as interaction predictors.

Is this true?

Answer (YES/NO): NO